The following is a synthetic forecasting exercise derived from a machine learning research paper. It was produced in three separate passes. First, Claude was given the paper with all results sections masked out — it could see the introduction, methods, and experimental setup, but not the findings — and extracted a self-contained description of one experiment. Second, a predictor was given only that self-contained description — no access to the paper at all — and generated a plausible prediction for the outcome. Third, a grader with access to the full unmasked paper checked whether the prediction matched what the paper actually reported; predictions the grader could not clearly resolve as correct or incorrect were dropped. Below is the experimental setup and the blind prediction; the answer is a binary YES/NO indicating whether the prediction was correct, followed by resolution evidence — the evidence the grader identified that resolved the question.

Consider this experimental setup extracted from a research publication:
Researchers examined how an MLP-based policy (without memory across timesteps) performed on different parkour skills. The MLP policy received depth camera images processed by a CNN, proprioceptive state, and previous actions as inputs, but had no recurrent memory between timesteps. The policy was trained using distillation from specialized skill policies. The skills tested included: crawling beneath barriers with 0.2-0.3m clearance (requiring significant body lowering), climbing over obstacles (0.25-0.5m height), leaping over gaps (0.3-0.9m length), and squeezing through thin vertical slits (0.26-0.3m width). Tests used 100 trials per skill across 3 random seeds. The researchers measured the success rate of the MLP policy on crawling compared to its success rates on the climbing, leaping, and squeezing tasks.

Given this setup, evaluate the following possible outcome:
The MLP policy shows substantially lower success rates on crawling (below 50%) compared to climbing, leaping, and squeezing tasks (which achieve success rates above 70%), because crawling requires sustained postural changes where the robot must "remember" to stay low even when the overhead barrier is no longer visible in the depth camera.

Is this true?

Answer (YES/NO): NO